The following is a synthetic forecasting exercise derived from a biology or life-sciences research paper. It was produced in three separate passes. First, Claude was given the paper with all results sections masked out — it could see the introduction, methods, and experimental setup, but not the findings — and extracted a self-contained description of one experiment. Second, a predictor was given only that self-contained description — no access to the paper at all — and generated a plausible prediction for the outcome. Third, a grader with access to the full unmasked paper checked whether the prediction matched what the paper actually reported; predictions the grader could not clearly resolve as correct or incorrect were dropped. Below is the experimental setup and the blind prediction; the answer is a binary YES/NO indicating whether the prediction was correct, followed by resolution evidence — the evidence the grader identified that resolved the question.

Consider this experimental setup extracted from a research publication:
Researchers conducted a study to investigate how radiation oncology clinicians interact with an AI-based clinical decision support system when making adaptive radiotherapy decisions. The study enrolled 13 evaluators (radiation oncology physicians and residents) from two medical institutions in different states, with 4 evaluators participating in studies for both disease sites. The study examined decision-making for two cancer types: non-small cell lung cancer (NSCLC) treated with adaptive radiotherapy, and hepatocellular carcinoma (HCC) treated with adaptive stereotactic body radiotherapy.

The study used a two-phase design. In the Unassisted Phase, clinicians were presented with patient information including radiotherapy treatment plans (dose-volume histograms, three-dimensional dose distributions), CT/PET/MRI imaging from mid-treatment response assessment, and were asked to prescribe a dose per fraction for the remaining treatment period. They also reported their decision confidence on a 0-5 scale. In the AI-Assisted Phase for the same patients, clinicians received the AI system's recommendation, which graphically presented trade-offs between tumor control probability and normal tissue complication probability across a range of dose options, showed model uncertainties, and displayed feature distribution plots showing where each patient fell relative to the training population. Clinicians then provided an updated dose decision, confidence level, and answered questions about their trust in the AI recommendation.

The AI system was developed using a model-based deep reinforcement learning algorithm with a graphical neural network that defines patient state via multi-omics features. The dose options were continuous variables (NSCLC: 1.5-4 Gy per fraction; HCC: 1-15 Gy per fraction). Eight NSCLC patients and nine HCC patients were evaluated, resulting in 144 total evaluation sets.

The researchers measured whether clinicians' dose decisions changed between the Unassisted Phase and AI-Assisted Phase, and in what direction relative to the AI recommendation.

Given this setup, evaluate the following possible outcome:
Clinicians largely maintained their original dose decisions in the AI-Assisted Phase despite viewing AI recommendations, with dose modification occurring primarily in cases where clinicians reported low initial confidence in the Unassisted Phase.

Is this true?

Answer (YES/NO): NO